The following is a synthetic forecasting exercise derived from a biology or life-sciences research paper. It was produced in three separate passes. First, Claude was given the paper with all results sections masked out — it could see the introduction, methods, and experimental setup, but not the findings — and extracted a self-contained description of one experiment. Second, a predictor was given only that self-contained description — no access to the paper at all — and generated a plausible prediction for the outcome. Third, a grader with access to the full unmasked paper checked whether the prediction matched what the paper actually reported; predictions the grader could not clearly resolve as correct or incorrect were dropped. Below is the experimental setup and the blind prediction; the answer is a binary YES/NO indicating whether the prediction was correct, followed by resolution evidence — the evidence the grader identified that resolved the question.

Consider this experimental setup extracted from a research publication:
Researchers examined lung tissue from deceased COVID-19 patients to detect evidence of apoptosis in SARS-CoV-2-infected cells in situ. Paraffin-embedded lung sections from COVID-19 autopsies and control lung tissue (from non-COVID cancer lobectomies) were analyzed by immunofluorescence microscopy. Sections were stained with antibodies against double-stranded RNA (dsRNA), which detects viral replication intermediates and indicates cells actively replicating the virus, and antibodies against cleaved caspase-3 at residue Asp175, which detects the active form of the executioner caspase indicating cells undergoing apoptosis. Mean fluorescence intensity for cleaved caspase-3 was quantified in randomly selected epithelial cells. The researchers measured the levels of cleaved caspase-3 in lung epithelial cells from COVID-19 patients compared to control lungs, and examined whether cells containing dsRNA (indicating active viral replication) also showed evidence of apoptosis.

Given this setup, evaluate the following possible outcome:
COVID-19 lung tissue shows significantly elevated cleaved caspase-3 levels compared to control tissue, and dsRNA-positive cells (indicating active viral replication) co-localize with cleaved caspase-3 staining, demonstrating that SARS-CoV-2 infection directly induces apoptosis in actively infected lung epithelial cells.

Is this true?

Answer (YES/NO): YES